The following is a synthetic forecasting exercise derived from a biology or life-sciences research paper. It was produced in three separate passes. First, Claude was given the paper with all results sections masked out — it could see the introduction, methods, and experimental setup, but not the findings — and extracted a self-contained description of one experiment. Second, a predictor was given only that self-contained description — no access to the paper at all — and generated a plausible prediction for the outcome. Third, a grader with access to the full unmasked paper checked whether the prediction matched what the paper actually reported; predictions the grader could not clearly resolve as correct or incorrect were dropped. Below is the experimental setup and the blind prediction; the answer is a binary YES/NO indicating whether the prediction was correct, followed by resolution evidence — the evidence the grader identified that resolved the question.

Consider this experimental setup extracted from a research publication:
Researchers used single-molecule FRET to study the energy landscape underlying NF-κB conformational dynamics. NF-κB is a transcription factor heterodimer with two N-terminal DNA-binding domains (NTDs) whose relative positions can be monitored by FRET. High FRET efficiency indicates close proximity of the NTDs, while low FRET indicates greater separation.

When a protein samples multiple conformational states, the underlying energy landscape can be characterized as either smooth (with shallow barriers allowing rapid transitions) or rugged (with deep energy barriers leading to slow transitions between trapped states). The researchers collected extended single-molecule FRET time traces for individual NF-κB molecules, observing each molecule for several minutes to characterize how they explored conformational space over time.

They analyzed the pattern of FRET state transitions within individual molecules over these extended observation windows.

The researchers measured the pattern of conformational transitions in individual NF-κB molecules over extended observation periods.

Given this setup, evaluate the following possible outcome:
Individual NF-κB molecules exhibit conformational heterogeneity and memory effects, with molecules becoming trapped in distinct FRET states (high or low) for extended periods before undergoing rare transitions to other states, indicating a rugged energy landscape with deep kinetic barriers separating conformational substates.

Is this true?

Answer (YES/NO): YES